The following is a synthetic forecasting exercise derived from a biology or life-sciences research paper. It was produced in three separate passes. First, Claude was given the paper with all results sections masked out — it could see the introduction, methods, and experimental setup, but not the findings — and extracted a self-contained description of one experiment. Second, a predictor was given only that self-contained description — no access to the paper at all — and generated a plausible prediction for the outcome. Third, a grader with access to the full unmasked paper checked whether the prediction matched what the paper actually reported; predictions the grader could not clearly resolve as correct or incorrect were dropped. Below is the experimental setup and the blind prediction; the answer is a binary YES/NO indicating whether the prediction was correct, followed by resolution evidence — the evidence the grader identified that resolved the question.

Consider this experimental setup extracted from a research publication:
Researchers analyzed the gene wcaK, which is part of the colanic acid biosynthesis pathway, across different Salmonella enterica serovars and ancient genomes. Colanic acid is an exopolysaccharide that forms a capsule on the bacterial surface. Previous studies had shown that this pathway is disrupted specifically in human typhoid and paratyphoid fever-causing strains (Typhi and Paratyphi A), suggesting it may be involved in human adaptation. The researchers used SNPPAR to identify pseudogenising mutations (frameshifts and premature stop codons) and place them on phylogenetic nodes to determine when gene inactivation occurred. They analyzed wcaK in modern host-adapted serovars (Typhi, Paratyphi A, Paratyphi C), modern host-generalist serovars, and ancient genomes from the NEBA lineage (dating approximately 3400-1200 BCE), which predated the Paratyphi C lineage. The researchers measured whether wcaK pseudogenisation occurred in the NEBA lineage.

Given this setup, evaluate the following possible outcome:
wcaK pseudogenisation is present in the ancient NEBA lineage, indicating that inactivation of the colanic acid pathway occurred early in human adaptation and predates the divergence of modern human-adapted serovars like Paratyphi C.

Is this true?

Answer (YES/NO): NO